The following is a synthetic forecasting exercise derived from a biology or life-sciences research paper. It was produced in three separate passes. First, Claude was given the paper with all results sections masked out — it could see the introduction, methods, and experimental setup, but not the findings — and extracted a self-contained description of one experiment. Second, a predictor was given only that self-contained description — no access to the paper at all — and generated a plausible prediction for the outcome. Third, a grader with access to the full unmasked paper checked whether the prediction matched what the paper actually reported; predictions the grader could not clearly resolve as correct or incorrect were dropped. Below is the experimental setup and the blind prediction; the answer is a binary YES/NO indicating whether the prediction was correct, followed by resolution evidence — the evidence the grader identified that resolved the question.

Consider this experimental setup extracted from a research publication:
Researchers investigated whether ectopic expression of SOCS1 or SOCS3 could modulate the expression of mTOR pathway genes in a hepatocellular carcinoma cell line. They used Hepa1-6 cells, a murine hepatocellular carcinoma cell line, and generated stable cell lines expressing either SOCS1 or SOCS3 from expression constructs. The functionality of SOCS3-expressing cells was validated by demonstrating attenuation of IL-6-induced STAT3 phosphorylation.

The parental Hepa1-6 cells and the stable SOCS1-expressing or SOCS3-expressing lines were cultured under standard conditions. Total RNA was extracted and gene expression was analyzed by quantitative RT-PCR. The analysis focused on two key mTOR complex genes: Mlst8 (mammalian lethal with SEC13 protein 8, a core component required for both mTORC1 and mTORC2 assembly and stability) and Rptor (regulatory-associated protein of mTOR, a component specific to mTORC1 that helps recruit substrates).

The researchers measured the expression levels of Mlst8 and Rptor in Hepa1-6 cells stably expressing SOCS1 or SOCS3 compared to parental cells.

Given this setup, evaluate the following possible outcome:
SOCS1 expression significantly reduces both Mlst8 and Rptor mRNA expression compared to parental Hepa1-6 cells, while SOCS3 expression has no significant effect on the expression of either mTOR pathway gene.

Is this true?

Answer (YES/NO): NO